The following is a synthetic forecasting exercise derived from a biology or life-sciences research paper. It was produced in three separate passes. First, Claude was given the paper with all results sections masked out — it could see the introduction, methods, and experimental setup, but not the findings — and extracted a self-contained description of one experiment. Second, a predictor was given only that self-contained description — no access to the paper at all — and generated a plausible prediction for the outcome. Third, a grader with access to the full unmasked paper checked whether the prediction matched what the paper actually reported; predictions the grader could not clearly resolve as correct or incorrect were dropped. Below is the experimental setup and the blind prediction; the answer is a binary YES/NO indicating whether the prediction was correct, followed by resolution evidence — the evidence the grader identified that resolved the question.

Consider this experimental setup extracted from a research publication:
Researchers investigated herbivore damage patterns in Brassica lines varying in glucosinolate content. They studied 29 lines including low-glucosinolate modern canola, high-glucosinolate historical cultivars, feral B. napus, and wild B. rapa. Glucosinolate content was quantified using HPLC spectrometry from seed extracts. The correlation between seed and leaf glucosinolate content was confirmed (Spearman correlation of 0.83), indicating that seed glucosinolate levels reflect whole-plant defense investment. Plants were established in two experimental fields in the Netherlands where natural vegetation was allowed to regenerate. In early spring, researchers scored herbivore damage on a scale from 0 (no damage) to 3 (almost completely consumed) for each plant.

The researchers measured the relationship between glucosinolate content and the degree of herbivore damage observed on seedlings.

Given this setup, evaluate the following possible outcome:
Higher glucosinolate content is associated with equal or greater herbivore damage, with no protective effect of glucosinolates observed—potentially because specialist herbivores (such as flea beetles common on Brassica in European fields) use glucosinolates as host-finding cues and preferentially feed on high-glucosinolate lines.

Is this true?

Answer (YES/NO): NO